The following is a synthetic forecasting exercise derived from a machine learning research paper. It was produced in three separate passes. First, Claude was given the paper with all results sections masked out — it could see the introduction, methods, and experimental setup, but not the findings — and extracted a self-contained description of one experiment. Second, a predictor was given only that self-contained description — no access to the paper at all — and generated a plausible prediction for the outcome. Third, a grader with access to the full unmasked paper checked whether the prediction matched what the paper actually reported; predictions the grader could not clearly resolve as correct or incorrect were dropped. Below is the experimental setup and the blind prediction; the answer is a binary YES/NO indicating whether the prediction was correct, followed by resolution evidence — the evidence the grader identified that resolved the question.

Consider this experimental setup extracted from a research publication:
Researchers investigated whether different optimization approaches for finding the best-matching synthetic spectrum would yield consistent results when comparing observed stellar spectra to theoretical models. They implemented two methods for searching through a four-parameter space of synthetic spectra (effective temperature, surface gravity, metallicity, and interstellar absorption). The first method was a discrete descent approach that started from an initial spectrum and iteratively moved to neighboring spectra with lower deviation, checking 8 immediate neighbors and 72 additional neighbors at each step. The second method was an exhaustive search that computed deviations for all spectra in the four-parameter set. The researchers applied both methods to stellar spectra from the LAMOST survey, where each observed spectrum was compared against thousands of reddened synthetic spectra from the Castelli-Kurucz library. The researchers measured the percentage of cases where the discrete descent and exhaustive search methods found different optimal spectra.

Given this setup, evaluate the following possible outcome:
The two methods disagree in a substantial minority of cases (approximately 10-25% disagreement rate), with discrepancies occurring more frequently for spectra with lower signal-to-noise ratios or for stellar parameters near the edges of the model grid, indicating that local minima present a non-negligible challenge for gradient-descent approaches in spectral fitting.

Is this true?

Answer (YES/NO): NO